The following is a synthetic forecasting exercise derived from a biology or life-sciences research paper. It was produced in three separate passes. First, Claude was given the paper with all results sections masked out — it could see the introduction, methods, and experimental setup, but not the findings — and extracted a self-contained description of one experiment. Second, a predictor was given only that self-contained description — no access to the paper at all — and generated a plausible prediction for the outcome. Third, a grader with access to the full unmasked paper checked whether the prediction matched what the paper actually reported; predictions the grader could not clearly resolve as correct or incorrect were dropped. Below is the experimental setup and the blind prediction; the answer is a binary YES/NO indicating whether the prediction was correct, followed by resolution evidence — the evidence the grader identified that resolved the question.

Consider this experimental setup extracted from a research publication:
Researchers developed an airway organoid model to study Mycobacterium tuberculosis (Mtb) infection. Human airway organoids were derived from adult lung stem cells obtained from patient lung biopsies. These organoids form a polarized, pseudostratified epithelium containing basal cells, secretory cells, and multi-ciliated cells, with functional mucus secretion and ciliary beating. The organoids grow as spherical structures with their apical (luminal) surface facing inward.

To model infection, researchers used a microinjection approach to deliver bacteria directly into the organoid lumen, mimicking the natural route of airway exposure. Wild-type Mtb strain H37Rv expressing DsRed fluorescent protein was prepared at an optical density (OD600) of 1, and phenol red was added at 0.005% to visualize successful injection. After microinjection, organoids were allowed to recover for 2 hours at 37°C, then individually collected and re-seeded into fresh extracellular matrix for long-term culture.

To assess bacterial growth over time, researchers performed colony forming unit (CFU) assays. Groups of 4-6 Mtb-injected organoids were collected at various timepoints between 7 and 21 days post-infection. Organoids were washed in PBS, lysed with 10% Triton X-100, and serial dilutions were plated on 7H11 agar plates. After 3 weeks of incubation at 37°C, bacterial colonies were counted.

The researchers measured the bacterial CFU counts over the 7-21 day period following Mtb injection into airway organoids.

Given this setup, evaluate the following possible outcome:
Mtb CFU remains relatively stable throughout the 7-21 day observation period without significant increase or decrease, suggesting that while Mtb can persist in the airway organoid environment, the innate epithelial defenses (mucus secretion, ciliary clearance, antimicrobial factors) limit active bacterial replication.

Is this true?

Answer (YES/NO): NO